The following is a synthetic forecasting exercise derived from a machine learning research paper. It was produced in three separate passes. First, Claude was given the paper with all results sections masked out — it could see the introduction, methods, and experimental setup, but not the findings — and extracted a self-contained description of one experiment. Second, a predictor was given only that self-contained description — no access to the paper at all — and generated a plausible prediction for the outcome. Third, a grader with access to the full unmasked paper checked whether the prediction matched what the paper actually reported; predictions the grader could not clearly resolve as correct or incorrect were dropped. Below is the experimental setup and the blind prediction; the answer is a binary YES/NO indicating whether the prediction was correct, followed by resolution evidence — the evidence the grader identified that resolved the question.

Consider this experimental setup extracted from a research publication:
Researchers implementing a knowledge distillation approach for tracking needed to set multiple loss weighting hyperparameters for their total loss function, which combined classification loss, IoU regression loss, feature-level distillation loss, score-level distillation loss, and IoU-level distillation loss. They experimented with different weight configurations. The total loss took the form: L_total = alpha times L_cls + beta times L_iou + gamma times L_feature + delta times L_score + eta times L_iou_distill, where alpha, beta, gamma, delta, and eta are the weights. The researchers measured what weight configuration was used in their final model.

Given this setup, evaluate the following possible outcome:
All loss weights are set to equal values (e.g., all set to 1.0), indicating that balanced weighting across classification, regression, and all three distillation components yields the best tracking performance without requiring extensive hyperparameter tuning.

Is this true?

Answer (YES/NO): NO